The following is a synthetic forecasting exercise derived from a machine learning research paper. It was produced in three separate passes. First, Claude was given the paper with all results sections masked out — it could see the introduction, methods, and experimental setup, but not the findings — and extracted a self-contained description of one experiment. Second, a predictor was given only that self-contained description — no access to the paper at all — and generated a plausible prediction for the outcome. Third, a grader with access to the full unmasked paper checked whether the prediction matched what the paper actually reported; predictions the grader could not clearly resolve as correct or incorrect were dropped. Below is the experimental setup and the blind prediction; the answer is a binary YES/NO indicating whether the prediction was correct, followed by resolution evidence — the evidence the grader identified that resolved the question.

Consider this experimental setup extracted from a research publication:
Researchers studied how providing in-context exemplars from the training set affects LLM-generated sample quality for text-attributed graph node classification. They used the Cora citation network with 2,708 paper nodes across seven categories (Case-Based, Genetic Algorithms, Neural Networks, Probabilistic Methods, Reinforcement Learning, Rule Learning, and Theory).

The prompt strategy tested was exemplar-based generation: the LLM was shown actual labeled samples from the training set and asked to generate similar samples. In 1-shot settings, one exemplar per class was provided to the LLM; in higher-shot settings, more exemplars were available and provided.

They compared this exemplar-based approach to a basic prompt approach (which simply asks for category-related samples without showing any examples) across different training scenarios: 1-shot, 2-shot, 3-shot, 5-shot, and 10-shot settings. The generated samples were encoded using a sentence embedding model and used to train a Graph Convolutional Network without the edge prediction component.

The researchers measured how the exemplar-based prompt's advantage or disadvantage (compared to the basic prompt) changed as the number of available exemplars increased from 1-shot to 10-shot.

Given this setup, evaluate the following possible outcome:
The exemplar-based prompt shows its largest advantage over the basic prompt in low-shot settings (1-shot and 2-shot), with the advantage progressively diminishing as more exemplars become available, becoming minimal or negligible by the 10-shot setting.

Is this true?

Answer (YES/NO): NO